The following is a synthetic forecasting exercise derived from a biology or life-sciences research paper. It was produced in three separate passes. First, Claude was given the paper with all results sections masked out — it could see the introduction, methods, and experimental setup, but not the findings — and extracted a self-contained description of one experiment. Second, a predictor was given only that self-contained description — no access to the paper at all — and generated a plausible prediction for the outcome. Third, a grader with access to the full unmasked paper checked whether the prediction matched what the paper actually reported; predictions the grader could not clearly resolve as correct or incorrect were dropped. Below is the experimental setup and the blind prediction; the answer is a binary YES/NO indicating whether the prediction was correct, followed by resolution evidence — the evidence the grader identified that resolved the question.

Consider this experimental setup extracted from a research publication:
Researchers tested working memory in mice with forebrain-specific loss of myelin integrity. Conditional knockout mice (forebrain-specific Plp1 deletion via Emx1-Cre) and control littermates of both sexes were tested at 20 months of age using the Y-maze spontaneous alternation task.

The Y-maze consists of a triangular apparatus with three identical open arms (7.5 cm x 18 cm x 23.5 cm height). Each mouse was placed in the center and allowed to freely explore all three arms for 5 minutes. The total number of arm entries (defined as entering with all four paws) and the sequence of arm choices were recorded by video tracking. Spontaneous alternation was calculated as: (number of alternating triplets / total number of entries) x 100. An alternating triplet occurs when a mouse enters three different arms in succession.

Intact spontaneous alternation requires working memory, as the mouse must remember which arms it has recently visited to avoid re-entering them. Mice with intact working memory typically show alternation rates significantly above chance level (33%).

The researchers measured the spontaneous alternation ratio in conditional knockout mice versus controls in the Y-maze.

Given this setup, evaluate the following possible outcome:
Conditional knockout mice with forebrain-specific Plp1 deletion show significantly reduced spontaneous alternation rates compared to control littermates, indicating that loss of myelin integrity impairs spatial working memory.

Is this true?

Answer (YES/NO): NO